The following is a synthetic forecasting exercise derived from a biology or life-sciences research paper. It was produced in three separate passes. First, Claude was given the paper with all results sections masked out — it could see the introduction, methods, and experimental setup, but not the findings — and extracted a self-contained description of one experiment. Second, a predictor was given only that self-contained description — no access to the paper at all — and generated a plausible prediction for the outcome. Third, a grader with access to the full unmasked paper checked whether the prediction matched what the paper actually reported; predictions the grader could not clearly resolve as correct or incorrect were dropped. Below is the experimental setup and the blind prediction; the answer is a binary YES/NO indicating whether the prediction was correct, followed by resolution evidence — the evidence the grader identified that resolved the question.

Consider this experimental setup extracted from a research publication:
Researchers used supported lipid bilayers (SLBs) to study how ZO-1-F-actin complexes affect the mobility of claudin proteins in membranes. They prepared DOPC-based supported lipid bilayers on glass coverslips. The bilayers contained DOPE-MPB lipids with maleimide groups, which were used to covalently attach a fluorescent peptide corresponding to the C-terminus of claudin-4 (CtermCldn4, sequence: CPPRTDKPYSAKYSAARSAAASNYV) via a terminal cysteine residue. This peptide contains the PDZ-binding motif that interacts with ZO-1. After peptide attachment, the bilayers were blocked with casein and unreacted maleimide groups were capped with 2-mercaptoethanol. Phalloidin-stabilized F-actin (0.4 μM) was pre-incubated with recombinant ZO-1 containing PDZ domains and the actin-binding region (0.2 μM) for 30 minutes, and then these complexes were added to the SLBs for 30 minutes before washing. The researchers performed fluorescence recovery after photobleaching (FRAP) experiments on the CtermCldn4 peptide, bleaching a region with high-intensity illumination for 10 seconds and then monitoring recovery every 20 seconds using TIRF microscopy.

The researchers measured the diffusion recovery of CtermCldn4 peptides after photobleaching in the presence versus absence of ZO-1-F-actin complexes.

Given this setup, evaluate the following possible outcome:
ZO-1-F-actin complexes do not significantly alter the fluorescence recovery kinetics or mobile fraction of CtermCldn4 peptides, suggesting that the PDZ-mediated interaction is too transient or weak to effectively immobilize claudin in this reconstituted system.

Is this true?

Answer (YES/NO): NO